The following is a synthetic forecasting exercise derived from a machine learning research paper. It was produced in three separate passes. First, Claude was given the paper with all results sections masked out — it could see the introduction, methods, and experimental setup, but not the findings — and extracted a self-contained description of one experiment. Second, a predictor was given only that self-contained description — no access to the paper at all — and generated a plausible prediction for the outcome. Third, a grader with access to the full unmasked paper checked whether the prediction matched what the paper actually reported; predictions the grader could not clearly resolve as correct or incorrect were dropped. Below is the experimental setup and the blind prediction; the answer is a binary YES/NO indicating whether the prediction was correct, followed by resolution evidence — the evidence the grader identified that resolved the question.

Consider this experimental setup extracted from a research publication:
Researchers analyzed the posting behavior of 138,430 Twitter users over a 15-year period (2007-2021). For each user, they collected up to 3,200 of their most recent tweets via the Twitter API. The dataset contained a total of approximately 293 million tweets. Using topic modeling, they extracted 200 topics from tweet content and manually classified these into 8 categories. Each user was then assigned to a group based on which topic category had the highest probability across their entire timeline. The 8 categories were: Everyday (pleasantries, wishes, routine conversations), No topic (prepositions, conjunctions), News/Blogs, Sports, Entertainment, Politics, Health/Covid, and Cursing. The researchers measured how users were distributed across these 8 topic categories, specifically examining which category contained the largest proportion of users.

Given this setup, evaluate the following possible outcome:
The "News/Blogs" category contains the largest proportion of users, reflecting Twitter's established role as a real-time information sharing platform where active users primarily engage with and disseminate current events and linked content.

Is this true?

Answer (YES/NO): NO